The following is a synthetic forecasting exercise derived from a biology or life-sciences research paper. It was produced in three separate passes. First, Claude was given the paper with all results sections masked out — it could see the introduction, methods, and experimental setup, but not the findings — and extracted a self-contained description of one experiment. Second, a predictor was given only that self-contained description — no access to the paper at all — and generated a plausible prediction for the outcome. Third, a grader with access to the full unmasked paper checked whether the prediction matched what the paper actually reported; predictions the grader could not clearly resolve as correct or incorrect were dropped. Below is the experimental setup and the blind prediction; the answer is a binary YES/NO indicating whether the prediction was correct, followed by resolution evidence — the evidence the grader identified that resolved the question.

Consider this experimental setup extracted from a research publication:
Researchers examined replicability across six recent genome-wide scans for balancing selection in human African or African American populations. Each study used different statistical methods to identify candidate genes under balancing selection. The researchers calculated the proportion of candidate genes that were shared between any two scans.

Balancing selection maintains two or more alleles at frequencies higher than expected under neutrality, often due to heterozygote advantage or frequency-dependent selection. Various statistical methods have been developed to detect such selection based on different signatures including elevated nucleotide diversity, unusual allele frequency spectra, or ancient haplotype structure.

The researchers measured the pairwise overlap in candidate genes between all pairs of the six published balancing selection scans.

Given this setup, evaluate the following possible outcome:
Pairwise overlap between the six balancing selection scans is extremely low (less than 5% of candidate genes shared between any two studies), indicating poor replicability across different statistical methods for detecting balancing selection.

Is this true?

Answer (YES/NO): NO